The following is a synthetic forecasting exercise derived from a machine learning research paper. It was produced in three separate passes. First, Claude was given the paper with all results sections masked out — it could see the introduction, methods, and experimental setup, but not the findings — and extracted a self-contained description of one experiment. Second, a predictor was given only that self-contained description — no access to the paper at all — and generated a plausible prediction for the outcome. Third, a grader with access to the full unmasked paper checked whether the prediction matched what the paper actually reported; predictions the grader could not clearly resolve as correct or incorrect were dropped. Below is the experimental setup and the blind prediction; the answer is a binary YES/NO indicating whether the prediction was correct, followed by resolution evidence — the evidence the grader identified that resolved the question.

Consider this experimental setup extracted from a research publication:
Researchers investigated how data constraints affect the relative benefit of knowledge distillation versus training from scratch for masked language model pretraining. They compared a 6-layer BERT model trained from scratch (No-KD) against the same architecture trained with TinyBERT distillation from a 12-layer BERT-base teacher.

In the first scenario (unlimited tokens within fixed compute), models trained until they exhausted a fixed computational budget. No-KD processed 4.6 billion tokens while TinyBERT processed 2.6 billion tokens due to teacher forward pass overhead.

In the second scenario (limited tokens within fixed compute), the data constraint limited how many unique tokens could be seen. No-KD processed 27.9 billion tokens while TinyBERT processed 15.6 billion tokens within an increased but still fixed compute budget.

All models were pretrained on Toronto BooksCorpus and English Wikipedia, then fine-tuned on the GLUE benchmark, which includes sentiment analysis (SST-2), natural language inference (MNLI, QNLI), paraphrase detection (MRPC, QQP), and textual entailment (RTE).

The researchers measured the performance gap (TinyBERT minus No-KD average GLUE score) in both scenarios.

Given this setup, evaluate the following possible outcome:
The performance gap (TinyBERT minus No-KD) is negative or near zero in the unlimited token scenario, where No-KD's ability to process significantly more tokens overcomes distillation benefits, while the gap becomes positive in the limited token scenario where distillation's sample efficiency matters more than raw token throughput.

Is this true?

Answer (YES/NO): NO